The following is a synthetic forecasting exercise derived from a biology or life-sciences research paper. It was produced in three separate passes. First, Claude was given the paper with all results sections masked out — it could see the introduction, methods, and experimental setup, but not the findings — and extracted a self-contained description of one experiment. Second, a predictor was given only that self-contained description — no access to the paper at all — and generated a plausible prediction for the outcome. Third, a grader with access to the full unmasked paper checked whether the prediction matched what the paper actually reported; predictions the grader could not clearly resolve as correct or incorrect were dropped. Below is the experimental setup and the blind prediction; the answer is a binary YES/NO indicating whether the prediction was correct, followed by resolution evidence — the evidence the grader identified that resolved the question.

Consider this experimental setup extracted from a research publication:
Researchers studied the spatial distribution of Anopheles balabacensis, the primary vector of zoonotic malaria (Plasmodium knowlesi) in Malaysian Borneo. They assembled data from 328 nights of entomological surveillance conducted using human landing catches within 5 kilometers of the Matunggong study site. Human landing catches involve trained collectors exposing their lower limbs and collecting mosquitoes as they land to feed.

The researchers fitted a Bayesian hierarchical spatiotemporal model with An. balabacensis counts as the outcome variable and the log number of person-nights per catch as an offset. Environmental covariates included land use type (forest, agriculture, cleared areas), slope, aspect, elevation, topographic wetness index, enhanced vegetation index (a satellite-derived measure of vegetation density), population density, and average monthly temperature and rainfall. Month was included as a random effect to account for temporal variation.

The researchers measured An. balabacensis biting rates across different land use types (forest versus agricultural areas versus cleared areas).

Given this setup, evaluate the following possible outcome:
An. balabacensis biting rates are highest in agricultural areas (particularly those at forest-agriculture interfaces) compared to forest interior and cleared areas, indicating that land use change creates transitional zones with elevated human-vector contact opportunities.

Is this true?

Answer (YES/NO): NO